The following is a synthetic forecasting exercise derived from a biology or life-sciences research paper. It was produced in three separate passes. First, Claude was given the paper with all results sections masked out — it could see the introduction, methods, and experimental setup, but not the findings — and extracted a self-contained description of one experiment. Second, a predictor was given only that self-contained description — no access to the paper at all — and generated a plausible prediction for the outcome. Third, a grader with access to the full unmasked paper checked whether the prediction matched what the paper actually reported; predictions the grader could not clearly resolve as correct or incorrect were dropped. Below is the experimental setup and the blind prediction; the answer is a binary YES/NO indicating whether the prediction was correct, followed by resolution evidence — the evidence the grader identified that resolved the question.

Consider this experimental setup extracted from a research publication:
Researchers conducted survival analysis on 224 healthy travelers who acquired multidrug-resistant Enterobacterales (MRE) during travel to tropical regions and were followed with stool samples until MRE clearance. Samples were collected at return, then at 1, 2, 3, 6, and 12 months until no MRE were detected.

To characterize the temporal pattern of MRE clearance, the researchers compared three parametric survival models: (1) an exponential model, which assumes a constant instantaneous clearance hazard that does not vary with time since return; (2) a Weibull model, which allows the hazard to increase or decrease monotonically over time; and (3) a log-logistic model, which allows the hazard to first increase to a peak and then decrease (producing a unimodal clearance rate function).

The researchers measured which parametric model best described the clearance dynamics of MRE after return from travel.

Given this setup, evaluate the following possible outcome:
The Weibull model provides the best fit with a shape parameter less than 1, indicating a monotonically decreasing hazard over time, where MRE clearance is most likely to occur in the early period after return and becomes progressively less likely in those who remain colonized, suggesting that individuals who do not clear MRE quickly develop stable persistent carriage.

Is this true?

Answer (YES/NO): NO